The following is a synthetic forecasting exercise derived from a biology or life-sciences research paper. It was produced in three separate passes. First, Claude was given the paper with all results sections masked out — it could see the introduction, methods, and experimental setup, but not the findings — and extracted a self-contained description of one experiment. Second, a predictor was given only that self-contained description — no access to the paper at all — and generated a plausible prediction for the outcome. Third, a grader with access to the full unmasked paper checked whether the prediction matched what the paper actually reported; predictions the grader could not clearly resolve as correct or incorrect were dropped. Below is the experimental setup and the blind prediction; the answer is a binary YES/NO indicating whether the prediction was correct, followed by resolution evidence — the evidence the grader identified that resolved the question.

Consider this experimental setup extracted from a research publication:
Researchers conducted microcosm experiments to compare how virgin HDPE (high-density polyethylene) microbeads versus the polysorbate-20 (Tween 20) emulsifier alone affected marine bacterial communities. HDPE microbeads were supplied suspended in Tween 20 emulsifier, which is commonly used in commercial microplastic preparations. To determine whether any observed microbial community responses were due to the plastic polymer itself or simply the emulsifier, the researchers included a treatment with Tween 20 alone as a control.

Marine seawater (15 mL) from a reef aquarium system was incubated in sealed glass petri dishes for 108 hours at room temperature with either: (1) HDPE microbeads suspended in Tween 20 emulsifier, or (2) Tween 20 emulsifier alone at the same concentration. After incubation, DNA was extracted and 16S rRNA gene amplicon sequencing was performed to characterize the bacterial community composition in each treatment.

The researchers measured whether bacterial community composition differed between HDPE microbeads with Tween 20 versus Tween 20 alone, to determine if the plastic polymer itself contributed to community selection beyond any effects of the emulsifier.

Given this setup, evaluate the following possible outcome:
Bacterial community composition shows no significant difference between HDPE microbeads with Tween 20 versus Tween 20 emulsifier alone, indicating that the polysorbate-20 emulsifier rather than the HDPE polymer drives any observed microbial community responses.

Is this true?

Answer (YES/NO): NO